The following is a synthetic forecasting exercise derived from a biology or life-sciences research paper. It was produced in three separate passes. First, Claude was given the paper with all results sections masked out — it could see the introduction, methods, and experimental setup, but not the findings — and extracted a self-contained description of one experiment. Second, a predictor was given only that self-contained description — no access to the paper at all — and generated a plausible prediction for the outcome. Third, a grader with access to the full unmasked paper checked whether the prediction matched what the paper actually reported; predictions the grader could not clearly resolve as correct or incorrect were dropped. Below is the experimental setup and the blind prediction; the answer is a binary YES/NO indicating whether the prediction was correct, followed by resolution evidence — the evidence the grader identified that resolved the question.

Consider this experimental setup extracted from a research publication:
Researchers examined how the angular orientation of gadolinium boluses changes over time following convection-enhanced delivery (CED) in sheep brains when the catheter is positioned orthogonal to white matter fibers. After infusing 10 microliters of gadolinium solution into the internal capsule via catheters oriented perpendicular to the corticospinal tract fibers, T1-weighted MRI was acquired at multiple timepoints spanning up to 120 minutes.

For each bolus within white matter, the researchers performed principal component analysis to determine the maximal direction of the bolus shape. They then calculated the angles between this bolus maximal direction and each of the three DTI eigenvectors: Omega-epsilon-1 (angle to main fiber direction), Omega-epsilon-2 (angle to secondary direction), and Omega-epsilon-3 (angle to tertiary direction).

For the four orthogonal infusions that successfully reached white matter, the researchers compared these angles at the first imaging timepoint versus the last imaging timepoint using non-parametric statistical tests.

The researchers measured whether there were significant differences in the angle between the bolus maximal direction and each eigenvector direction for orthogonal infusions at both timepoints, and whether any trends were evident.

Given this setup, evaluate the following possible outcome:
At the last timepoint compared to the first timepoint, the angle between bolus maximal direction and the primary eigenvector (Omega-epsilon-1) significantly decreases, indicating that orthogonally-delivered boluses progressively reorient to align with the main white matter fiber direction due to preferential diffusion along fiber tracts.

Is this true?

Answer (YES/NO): NO